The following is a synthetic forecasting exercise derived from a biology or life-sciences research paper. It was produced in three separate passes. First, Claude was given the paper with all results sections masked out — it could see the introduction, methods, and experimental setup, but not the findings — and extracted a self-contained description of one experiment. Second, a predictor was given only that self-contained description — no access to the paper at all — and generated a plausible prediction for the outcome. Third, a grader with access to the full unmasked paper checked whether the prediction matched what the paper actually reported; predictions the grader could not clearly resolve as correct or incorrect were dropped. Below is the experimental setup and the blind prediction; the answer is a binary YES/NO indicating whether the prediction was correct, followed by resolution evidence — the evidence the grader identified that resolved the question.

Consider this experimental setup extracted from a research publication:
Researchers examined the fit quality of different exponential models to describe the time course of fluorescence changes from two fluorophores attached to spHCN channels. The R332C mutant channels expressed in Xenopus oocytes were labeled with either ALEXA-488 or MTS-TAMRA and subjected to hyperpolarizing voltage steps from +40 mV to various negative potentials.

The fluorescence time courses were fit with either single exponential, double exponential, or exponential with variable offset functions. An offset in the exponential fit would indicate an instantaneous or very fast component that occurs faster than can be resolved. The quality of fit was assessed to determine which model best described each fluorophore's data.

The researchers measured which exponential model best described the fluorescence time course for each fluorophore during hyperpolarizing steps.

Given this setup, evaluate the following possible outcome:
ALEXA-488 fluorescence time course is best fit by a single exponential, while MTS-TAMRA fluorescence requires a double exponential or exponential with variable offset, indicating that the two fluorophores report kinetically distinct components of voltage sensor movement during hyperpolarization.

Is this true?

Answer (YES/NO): NO